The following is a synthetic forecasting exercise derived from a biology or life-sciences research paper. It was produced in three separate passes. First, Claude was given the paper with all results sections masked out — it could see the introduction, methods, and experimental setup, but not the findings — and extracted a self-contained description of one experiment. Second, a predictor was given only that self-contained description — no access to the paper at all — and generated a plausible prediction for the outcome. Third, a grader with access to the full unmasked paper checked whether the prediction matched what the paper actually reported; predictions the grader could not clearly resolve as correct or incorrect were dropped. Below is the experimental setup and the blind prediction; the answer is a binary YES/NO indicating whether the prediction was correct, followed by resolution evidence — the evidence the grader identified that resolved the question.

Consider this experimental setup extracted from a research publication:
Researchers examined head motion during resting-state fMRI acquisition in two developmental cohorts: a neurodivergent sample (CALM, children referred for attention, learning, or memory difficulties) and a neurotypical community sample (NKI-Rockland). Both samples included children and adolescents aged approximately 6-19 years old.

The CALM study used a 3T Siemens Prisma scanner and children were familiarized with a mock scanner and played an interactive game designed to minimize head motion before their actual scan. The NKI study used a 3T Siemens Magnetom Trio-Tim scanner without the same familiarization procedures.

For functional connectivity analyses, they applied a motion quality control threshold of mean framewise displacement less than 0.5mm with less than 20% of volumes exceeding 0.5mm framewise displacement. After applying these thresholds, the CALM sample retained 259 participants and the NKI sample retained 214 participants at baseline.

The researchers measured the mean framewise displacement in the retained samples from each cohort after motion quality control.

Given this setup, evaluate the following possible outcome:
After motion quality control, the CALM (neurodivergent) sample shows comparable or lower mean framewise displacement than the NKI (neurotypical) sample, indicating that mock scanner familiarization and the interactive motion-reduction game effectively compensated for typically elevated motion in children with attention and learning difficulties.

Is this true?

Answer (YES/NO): YES